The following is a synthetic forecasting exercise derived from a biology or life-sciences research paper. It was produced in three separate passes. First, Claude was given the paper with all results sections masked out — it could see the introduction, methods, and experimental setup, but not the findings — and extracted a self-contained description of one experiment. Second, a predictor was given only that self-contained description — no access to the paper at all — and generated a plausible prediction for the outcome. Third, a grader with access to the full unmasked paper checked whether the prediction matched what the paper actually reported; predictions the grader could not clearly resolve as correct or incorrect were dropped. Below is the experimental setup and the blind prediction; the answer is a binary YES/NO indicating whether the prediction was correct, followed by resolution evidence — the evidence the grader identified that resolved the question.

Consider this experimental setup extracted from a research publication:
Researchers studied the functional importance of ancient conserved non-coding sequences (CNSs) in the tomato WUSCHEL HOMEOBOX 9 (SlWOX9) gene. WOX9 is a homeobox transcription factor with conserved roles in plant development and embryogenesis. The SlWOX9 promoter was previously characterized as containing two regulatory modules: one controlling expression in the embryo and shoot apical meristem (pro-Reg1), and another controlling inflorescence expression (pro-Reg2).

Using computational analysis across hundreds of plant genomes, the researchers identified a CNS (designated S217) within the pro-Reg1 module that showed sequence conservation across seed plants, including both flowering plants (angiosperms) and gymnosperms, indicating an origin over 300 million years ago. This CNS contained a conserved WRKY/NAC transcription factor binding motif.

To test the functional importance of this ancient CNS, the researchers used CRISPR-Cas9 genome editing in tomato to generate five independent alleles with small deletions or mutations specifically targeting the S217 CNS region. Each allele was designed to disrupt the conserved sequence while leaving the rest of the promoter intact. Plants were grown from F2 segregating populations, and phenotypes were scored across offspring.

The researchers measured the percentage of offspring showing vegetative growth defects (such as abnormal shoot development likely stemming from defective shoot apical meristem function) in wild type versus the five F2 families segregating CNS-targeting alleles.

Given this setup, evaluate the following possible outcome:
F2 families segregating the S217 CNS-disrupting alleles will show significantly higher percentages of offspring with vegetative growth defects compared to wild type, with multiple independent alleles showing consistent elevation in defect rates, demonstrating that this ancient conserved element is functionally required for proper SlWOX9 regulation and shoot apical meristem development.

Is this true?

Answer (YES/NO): YES